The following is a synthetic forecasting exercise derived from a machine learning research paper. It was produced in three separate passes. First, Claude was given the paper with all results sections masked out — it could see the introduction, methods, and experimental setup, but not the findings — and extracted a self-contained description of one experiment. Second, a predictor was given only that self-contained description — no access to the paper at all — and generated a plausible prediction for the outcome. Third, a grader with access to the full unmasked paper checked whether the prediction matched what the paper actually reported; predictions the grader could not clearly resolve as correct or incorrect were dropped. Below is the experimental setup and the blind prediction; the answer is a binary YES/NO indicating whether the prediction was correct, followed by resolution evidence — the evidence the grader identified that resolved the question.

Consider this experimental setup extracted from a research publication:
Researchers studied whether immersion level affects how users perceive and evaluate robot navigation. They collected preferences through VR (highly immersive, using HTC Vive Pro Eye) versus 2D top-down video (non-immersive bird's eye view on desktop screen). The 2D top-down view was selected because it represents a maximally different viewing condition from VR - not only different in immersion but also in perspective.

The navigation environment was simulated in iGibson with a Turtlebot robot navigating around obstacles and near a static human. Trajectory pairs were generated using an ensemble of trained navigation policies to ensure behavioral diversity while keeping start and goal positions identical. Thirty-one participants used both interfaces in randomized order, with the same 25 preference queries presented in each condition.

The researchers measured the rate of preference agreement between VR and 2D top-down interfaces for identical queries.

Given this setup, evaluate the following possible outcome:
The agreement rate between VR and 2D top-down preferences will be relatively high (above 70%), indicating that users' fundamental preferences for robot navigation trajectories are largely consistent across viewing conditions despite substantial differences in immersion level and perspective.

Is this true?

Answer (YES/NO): NO